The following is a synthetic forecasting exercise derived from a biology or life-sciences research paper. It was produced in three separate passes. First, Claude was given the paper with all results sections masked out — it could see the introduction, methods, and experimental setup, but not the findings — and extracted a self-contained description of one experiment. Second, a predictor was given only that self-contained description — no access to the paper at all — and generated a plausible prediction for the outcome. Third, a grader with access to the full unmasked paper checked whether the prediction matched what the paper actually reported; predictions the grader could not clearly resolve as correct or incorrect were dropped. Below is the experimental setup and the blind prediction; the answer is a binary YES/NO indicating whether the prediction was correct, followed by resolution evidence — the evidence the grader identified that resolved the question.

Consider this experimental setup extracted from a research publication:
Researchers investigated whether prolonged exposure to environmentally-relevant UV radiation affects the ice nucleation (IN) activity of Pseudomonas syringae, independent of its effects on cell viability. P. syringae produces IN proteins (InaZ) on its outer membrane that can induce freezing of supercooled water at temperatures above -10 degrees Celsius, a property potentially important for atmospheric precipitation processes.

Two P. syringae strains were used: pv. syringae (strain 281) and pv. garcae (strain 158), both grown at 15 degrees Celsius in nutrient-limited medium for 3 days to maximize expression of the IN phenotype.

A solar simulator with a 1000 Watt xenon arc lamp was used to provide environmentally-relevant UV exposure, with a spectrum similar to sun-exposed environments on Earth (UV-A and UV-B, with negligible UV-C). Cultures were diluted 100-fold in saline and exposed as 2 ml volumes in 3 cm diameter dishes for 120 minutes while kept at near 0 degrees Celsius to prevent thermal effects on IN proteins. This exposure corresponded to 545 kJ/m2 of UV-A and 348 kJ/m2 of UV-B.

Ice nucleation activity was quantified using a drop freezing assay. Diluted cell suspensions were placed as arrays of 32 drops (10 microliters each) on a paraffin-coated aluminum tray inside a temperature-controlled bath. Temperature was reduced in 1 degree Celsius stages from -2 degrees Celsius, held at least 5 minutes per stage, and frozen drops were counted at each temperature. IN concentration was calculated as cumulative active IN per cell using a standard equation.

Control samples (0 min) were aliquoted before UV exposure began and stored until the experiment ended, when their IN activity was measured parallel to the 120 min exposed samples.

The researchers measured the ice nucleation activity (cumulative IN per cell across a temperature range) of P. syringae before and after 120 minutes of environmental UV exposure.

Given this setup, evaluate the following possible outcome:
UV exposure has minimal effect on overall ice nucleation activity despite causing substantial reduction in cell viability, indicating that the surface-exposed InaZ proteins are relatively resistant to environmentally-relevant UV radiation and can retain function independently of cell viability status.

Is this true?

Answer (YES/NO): YES